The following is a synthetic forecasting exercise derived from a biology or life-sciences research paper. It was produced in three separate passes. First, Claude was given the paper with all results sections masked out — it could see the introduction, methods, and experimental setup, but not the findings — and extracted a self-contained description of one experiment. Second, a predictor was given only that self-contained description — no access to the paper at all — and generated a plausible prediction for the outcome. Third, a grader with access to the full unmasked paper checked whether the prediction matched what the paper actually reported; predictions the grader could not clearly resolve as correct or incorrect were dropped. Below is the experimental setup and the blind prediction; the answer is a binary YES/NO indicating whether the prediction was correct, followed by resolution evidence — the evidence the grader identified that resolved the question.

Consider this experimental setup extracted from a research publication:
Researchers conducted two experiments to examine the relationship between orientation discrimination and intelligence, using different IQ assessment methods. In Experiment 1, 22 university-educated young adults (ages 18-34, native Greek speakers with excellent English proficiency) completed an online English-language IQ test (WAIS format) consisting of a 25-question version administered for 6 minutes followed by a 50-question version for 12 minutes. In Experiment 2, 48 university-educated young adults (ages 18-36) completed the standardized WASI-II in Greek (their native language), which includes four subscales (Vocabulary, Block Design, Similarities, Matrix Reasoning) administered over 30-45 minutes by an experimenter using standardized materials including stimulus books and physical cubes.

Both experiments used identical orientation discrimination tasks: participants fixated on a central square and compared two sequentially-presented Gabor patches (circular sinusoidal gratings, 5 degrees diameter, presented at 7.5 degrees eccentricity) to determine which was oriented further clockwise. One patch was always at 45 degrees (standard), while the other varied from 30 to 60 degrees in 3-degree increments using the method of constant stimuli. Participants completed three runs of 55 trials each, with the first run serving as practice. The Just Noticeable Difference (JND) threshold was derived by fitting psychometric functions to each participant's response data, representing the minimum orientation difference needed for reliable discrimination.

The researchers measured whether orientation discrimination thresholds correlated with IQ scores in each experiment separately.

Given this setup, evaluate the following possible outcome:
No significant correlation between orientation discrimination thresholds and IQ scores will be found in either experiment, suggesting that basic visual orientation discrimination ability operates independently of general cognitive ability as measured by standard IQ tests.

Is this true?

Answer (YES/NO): NO